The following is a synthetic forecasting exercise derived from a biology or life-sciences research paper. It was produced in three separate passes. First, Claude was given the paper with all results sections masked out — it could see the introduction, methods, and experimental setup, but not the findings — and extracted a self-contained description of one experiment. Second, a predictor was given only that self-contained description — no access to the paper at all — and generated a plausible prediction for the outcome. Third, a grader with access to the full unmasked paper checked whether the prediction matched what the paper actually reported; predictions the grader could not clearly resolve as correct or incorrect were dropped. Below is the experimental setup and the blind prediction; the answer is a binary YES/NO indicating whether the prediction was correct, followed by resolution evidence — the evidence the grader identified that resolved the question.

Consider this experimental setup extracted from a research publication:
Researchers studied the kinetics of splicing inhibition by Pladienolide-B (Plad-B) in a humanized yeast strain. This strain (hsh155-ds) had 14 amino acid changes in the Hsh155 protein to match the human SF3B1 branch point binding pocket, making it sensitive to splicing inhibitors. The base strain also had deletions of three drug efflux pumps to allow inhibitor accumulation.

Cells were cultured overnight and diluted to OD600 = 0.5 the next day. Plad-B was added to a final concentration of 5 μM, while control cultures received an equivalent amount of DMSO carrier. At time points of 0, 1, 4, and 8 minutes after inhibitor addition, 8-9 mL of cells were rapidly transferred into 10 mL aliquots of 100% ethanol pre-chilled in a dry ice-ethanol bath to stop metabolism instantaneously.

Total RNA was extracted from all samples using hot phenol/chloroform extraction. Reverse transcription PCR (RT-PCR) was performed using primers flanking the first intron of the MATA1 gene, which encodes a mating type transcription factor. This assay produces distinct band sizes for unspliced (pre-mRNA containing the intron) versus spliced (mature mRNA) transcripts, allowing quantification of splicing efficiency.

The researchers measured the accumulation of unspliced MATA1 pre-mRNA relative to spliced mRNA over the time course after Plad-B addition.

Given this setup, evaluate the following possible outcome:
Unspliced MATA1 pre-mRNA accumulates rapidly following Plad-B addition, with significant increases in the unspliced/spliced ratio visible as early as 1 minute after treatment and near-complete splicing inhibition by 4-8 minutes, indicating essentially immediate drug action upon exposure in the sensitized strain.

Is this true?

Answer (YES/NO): NO